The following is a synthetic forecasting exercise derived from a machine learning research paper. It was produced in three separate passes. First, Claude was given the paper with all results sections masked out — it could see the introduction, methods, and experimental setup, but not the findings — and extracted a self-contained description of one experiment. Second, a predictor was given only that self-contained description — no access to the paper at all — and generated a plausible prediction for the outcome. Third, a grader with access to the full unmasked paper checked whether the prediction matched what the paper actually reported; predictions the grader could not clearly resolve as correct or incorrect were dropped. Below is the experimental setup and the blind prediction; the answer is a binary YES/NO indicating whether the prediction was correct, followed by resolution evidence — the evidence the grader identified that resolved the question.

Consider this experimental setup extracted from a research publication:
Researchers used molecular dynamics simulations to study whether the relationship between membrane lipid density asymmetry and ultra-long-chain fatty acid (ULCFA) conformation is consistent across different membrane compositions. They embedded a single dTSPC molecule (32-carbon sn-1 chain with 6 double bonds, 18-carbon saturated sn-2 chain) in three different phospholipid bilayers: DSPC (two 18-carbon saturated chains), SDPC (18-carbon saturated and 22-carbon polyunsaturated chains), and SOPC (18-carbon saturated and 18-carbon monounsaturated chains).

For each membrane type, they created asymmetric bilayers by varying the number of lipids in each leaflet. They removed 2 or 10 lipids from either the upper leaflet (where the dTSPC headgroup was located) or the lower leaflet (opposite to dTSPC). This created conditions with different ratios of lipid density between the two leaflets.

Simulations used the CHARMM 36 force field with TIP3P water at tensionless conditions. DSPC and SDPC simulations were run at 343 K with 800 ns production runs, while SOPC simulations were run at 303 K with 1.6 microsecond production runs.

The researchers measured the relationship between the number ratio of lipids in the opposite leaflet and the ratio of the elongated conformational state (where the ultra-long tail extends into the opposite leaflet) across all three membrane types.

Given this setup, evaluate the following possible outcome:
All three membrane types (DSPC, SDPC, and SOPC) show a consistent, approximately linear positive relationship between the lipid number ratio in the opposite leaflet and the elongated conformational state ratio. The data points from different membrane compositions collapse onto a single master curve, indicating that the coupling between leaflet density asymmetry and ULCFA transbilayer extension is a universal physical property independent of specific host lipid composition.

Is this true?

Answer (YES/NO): NO